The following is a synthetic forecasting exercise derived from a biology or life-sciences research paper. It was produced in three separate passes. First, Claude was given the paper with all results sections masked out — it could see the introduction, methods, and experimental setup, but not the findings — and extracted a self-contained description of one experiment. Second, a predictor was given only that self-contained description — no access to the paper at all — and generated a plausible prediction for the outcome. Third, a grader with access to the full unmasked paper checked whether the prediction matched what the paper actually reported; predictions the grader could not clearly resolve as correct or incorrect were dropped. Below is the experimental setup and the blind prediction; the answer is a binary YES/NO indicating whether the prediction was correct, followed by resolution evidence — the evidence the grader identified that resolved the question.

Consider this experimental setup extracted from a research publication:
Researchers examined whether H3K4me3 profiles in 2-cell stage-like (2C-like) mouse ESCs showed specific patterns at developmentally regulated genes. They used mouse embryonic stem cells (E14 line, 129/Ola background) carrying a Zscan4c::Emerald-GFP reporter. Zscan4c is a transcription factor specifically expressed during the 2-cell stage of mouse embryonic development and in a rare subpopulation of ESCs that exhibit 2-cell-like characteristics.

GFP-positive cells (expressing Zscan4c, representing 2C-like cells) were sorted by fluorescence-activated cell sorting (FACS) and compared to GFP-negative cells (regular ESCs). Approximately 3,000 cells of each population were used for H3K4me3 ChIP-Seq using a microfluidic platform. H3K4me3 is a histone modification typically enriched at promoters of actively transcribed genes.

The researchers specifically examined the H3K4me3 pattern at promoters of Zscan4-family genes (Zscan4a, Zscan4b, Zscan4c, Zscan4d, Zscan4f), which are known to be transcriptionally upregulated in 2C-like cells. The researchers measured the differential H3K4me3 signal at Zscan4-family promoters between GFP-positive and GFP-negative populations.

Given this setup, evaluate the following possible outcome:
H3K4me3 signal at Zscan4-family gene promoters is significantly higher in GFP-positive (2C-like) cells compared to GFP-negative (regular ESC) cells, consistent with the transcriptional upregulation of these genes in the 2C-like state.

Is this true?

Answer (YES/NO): NO